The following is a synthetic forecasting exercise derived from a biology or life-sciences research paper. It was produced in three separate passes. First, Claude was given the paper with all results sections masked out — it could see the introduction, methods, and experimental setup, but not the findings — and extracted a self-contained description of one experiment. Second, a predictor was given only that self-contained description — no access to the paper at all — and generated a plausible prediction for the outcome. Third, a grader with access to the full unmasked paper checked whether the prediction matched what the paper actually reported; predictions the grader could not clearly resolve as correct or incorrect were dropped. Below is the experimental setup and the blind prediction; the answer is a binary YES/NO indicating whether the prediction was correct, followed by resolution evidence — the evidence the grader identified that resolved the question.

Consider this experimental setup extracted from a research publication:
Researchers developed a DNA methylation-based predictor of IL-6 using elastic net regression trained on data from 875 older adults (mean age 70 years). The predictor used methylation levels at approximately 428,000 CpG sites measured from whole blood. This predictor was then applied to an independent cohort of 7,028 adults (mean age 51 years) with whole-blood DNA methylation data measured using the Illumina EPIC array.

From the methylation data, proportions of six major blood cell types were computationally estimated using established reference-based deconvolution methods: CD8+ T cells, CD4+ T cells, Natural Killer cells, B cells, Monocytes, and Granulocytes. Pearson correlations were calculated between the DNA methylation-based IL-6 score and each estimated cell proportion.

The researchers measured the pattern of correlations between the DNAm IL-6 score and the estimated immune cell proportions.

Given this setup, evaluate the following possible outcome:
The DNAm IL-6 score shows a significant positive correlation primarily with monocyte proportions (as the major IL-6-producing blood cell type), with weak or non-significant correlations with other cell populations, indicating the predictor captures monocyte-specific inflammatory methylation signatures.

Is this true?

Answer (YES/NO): NO